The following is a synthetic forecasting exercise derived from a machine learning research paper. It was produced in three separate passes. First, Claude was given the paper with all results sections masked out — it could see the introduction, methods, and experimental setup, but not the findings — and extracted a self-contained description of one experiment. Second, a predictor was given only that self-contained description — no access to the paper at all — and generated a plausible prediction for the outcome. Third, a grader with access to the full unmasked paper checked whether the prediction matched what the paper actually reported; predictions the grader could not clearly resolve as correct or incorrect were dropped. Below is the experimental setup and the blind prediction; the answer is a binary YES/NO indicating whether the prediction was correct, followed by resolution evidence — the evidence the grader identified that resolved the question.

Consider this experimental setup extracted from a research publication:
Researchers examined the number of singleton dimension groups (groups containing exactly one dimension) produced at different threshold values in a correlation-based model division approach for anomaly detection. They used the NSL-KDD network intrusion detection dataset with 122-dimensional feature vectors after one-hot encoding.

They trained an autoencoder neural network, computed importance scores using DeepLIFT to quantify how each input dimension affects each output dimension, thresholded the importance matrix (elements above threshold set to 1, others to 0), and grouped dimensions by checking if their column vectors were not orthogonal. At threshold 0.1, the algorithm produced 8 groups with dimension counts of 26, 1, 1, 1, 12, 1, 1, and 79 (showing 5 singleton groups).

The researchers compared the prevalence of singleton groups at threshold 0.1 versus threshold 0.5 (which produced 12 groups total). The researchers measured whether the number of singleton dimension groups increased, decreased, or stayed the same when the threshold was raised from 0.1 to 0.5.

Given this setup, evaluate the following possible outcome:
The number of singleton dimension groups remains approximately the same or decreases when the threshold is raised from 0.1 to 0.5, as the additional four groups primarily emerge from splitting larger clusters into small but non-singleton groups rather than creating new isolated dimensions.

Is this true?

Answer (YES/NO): NO